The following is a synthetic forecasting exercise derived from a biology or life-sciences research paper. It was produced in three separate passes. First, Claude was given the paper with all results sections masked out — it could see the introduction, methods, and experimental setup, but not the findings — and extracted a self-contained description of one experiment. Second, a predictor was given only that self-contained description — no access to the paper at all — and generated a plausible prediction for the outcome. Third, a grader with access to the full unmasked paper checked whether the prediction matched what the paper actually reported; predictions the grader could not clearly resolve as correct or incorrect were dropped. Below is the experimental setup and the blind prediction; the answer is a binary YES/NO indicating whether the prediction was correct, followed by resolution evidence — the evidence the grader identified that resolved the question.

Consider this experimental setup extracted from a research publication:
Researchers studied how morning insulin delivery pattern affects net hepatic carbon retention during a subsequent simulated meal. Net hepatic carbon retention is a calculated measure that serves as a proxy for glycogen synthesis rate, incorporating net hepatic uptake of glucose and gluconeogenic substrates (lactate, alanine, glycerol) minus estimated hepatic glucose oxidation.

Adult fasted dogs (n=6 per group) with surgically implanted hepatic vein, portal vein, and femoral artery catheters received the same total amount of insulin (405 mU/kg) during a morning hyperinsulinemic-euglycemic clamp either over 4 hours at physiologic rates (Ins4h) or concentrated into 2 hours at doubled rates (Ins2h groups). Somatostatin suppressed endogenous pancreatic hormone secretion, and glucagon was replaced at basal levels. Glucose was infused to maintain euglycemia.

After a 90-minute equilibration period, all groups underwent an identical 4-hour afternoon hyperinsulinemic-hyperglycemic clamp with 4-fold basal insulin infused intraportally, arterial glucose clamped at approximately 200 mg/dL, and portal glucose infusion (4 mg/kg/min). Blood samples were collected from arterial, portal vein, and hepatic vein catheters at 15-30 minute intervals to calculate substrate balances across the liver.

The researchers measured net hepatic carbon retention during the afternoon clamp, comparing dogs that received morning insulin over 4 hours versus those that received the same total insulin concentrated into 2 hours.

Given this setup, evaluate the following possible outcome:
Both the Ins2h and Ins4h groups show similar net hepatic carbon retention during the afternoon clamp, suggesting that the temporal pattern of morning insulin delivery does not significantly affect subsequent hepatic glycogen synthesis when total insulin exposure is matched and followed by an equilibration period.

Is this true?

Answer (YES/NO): NO